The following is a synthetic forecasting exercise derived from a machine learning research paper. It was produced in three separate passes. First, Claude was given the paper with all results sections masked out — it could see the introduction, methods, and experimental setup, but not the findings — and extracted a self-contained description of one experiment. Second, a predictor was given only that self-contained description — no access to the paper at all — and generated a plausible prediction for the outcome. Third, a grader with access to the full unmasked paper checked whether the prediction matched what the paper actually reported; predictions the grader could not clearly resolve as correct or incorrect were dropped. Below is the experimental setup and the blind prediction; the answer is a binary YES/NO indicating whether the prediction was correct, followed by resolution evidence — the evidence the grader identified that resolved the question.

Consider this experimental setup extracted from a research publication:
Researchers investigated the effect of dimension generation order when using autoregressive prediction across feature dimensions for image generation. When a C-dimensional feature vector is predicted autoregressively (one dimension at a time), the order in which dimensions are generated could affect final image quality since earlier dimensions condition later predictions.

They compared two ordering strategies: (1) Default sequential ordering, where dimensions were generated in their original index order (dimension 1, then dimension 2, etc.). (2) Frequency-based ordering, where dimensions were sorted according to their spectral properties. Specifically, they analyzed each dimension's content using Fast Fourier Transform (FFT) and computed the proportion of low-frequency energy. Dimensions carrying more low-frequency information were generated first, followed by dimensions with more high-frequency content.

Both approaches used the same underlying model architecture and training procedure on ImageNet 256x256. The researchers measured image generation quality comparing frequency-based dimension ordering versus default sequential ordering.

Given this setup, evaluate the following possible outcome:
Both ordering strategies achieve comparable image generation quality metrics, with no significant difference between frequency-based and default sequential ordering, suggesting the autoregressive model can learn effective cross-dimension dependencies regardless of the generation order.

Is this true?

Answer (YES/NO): NO